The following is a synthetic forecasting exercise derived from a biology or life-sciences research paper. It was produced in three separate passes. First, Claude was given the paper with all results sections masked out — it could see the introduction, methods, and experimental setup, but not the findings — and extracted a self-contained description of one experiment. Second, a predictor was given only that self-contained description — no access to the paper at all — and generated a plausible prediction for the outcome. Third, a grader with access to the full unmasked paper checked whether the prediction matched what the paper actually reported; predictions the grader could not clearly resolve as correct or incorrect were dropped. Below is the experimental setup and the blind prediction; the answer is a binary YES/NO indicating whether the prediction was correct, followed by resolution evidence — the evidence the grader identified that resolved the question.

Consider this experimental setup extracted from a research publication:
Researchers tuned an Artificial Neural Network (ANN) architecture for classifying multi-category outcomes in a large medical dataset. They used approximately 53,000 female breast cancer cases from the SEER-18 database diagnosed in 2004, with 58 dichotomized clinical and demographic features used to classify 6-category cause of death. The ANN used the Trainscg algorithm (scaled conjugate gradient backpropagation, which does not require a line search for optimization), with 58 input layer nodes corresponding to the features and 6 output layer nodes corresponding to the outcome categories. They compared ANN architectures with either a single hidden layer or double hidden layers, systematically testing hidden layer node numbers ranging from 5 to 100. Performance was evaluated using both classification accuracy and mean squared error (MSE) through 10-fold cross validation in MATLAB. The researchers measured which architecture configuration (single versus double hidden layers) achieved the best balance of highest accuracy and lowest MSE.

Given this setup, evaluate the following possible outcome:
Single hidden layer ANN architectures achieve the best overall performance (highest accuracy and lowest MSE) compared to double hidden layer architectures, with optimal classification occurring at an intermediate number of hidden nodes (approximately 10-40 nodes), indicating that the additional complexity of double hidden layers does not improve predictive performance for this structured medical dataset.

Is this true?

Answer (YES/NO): NO